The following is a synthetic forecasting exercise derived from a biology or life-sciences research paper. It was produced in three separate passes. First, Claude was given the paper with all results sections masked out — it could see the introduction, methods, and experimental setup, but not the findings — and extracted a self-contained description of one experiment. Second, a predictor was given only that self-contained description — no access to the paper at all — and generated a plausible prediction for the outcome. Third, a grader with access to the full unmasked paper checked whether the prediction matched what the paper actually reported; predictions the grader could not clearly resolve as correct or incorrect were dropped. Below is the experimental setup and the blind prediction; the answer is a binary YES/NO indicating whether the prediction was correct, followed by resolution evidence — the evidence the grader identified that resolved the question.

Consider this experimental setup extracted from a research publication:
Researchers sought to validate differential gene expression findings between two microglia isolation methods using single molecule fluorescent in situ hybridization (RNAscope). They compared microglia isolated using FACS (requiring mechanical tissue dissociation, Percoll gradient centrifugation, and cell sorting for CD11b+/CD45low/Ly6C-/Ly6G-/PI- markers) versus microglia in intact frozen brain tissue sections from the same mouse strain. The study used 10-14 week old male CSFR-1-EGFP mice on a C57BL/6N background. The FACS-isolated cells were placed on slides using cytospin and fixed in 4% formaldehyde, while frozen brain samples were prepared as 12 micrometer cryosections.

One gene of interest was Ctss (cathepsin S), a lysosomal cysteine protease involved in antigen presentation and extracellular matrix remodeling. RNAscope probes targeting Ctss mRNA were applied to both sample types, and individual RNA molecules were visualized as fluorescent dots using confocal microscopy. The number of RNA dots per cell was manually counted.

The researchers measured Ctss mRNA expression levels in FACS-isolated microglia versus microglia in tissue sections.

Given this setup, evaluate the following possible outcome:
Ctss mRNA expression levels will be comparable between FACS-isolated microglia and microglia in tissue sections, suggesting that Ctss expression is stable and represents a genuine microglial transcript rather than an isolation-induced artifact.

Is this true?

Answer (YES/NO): YES